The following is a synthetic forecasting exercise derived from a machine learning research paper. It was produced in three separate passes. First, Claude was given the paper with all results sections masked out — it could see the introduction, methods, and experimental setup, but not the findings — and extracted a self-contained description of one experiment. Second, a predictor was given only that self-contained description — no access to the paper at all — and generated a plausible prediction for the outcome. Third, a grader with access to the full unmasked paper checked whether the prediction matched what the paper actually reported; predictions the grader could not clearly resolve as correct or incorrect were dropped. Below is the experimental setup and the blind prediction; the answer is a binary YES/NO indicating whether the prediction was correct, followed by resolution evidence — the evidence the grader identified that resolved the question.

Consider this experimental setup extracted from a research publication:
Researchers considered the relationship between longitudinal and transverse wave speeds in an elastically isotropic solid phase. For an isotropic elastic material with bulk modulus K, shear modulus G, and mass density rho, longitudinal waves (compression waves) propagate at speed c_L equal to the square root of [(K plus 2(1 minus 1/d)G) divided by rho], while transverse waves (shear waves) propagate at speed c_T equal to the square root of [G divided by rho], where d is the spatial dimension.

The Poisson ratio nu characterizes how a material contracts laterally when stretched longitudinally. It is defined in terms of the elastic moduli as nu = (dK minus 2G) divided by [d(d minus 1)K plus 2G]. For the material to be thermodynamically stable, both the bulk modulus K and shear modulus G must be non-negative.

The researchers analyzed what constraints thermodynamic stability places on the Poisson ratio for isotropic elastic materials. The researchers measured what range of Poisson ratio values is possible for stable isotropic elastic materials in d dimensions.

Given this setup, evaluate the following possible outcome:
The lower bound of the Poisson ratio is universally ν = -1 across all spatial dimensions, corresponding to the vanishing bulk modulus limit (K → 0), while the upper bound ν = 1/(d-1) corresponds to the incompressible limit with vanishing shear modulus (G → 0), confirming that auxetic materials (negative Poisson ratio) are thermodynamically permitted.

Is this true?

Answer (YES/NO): YES